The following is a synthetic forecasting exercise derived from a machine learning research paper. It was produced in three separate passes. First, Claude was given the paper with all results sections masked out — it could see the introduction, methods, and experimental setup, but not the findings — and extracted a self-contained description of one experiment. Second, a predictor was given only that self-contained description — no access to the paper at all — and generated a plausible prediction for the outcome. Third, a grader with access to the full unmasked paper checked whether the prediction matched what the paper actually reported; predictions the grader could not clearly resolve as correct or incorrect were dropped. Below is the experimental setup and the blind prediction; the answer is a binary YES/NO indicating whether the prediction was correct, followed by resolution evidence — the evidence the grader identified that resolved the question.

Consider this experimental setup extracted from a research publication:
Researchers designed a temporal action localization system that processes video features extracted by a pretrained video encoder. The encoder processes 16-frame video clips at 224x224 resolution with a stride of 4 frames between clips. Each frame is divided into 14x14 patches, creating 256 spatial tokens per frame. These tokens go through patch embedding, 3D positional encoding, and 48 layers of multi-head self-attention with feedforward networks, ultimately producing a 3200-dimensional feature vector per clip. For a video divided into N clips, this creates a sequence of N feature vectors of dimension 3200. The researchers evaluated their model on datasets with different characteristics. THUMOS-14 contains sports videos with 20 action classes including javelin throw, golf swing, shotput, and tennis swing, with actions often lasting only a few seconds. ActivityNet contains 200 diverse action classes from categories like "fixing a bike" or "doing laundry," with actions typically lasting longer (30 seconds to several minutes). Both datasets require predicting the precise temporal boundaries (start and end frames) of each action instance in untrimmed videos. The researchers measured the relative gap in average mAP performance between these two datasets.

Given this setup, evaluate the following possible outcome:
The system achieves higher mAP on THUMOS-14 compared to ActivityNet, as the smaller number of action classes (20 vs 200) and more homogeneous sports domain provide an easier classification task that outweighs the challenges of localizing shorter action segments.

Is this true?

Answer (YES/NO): YES